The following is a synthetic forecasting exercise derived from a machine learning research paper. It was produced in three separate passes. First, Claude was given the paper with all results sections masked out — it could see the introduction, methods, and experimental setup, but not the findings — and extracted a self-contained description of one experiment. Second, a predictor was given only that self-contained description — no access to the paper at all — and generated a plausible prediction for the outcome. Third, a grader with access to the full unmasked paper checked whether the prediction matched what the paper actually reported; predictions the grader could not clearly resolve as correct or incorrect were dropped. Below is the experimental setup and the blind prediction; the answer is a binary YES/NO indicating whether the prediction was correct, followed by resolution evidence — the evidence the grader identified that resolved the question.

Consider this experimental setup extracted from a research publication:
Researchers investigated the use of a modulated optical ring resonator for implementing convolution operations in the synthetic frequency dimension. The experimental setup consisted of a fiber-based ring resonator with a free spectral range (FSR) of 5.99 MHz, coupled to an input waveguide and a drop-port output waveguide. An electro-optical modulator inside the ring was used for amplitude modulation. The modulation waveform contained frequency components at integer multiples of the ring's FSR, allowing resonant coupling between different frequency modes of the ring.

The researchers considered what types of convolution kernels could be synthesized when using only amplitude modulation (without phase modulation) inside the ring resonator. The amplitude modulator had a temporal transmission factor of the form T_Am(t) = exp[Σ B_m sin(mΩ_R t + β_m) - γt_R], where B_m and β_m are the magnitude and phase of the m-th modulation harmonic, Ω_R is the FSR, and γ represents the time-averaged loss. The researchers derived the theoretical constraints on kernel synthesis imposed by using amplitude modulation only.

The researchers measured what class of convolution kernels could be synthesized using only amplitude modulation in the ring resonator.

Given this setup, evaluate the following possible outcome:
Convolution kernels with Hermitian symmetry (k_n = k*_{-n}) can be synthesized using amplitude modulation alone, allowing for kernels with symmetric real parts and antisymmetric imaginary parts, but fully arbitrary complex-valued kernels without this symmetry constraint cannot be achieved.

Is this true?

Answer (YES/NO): NO